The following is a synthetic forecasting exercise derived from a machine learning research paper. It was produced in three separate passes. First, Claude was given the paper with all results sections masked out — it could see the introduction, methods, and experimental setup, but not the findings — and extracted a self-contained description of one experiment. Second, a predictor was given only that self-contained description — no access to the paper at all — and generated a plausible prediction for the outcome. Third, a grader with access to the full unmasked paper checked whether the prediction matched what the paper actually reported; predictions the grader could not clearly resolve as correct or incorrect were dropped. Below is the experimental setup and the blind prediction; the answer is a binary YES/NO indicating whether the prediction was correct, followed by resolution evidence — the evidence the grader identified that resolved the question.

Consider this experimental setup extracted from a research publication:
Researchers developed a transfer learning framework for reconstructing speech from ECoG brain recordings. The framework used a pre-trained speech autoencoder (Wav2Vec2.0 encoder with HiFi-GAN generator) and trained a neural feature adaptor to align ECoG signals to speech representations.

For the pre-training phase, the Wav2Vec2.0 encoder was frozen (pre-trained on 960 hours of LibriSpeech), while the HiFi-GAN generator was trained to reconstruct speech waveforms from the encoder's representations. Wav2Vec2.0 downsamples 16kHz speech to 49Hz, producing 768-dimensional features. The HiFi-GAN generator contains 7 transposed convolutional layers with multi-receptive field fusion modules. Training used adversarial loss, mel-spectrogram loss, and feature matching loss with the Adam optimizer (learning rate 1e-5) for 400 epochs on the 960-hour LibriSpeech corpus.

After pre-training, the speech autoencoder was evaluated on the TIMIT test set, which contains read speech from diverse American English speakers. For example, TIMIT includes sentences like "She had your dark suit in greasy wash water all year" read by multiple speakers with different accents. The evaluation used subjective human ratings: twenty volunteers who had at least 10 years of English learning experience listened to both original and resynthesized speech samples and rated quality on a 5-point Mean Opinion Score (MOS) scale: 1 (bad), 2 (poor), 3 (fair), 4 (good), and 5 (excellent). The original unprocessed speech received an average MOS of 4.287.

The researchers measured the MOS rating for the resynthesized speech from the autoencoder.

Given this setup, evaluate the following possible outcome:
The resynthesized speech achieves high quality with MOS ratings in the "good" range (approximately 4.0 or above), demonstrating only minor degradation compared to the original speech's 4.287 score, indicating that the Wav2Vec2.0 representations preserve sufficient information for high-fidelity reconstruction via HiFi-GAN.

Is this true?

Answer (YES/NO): NO